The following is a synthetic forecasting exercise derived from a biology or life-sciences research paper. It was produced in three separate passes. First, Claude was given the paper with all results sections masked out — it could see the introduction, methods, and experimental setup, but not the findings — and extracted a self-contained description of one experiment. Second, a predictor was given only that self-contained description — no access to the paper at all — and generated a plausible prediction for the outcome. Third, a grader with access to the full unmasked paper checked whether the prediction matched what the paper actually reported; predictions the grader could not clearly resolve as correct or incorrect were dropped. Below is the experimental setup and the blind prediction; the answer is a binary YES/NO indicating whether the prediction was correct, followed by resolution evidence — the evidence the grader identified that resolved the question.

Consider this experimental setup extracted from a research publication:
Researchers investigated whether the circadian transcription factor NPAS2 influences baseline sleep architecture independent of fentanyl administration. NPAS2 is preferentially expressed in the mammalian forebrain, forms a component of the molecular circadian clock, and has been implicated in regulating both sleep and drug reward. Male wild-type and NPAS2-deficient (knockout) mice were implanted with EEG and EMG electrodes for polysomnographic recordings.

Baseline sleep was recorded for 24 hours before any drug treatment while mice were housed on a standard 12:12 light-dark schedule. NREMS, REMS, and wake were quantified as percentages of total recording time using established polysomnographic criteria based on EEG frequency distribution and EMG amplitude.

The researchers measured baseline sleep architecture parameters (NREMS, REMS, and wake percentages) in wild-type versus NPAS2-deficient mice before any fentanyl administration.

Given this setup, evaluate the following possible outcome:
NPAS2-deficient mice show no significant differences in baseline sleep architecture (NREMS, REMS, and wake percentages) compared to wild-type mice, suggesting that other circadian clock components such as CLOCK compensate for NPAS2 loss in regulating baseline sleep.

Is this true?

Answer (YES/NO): YES